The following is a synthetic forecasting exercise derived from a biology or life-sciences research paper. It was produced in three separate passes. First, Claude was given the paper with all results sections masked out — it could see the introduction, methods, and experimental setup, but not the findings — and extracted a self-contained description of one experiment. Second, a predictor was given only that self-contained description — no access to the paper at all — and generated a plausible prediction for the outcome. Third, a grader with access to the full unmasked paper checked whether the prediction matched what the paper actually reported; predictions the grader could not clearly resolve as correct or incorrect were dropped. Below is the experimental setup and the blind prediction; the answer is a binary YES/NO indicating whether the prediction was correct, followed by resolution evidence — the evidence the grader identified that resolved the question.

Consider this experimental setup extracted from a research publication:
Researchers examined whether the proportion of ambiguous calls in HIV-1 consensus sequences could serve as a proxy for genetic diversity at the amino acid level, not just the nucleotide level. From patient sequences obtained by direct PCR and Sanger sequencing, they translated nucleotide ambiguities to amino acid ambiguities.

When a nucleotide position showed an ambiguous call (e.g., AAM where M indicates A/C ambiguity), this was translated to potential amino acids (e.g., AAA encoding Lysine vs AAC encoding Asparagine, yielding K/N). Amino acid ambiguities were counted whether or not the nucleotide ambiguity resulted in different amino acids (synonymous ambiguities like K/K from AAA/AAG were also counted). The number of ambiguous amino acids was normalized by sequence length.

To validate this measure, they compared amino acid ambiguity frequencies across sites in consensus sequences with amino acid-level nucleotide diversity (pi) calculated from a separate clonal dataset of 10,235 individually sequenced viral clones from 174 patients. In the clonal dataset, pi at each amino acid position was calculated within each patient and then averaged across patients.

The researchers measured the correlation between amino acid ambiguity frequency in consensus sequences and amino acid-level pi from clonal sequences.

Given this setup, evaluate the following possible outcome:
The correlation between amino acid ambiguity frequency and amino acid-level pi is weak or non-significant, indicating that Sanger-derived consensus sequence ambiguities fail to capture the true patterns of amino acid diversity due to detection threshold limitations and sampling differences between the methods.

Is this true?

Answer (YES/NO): NO